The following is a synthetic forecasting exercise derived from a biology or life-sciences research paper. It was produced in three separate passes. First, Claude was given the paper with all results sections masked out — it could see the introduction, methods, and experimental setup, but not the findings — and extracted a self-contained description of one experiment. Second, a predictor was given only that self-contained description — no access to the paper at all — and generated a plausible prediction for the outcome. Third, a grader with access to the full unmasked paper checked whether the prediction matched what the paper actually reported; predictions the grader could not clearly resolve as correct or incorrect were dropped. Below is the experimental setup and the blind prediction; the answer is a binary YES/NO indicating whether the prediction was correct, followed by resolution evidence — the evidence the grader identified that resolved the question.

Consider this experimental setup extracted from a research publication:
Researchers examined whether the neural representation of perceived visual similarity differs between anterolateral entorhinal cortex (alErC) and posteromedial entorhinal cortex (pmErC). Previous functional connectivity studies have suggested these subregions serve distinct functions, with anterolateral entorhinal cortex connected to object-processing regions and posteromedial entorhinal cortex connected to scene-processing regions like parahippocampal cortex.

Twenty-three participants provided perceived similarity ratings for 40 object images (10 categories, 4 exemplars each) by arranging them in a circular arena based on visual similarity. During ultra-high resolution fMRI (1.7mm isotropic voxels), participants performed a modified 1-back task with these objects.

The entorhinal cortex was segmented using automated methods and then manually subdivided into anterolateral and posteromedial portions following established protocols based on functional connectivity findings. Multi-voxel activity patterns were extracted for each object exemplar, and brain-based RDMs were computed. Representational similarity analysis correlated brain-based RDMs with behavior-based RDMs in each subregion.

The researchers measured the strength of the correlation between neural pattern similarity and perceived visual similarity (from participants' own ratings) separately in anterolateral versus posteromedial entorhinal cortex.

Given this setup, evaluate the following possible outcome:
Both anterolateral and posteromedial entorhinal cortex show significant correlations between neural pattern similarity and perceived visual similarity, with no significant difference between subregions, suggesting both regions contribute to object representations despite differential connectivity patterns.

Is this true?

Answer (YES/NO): NO